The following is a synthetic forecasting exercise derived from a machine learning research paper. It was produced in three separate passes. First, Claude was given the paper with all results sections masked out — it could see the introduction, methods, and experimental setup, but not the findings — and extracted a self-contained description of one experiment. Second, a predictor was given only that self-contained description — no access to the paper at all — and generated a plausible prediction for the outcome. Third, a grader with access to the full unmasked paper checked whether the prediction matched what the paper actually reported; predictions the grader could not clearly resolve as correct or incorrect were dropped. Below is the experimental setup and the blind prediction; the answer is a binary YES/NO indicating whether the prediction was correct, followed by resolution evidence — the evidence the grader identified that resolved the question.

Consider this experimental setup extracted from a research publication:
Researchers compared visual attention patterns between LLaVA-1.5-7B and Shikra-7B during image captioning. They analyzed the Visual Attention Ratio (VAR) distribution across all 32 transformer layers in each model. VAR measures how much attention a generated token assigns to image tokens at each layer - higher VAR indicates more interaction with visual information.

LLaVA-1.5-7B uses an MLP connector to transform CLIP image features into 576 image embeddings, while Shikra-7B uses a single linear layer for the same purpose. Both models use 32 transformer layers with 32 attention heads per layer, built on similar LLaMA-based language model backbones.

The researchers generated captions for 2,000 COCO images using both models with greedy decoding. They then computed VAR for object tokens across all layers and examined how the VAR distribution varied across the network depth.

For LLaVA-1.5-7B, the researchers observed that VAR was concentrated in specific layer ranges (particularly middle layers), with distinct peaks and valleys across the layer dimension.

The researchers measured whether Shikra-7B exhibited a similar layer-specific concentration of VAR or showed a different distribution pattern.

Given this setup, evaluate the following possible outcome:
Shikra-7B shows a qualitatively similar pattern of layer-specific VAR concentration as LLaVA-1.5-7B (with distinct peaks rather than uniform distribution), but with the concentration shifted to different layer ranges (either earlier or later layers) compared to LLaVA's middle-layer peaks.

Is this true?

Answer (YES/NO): NO